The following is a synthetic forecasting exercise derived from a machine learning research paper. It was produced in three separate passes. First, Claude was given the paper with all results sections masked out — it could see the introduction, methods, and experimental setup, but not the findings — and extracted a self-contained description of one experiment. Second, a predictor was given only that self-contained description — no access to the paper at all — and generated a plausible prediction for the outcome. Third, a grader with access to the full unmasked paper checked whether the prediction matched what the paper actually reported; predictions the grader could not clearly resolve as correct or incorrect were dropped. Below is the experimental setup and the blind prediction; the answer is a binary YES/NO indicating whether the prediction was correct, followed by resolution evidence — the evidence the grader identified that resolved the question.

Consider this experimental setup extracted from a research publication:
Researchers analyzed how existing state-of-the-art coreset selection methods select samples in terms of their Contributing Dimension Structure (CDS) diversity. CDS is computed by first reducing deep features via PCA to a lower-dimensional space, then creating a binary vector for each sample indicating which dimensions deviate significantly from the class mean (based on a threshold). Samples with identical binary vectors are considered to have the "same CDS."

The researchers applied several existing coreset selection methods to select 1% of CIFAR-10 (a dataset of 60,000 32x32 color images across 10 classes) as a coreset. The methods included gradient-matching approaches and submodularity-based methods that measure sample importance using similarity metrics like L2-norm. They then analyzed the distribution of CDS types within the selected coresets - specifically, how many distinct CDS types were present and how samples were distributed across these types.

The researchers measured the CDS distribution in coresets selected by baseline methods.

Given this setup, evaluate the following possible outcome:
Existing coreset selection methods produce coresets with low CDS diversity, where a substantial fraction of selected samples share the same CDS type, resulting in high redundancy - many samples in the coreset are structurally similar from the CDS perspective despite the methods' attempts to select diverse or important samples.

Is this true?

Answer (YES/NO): YES